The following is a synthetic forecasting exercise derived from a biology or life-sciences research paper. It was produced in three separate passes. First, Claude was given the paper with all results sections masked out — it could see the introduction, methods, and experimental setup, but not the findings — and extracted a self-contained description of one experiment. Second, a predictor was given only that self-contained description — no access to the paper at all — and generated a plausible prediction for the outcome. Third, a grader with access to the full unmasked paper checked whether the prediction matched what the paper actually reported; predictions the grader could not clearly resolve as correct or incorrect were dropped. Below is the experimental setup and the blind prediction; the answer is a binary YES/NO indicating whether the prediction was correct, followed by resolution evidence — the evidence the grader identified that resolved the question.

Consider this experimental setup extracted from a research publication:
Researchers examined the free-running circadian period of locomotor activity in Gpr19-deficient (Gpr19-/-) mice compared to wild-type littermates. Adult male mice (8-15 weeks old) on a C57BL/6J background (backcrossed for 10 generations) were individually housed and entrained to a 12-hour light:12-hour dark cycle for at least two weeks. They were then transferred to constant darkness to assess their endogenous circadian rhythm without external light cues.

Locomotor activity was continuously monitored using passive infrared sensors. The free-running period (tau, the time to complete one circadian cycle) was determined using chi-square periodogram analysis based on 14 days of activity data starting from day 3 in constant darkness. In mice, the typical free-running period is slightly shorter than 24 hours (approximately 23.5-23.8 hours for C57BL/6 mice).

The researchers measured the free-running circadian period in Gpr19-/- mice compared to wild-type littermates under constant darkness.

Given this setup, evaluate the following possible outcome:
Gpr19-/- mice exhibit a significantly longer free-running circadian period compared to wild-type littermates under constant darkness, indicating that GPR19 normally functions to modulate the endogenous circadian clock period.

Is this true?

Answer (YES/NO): YES